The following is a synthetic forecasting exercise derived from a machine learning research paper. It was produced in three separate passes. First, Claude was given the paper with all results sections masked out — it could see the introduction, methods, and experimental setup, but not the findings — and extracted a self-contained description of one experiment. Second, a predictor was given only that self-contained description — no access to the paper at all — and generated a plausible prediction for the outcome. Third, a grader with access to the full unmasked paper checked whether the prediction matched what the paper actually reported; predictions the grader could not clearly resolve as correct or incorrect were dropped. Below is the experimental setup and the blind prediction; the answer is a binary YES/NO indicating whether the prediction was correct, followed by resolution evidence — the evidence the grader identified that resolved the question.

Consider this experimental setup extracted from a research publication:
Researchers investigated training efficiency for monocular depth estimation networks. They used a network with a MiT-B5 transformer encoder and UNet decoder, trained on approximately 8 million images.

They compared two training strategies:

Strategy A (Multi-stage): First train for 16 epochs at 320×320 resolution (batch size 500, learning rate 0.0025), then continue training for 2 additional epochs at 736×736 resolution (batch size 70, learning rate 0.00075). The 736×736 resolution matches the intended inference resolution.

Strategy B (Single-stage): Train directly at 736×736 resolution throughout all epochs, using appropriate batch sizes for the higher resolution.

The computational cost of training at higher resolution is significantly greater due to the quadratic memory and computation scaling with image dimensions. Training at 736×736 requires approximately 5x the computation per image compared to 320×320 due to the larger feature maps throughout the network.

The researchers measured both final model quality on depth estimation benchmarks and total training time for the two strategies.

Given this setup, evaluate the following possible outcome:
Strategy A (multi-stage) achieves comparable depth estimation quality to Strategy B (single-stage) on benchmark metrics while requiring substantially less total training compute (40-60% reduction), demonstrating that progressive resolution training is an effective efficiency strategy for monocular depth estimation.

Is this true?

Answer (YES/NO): NO